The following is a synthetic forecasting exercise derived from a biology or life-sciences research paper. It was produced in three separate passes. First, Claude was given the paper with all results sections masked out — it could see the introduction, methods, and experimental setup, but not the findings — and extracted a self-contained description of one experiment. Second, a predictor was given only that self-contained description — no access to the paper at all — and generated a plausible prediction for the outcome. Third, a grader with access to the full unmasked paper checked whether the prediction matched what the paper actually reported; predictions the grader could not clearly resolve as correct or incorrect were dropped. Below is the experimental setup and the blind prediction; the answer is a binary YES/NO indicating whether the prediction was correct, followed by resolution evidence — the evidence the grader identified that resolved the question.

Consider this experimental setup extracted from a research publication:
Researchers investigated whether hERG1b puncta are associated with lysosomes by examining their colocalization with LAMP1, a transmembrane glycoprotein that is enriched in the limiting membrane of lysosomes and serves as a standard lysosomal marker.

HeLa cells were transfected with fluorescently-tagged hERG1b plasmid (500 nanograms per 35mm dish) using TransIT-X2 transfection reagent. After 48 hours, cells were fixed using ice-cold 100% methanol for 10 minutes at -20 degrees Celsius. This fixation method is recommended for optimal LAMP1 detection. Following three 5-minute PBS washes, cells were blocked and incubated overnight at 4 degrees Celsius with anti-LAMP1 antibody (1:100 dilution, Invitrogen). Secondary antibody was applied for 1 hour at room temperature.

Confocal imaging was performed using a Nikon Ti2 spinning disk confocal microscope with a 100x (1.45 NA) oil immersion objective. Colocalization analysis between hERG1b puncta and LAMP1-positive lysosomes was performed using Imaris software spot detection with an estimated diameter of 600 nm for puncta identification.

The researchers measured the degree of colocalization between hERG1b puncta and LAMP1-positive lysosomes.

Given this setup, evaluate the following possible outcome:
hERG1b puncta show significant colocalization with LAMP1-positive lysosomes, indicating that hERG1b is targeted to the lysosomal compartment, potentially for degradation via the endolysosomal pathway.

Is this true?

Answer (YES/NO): NO